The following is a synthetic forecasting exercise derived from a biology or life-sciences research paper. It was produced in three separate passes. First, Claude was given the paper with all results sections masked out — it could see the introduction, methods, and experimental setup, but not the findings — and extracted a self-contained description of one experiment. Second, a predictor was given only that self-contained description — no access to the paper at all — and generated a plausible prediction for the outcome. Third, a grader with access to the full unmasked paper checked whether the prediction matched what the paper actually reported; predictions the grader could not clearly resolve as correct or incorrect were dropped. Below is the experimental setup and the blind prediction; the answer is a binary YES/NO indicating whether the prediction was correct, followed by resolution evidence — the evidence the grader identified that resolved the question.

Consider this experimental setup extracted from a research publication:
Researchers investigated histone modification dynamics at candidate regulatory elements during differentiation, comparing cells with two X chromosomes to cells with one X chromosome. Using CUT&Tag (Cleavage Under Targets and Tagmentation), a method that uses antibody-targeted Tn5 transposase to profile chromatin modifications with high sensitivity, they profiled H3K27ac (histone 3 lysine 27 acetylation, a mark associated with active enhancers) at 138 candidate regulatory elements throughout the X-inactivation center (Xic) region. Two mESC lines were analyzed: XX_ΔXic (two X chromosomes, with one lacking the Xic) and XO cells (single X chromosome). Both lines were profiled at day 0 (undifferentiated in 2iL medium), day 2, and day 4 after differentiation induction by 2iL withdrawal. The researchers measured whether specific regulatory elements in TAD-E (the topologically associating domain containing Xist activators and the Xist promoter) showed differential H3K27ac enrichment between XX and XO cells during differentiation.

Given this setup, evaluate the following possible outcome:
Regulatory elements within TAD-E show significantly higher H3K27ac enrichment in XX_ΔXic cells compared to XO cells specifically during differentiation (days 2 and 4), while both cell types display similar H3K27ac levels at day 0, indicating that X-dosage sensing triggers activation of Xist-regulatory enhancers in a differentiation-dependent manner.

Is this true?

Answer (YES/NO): NO